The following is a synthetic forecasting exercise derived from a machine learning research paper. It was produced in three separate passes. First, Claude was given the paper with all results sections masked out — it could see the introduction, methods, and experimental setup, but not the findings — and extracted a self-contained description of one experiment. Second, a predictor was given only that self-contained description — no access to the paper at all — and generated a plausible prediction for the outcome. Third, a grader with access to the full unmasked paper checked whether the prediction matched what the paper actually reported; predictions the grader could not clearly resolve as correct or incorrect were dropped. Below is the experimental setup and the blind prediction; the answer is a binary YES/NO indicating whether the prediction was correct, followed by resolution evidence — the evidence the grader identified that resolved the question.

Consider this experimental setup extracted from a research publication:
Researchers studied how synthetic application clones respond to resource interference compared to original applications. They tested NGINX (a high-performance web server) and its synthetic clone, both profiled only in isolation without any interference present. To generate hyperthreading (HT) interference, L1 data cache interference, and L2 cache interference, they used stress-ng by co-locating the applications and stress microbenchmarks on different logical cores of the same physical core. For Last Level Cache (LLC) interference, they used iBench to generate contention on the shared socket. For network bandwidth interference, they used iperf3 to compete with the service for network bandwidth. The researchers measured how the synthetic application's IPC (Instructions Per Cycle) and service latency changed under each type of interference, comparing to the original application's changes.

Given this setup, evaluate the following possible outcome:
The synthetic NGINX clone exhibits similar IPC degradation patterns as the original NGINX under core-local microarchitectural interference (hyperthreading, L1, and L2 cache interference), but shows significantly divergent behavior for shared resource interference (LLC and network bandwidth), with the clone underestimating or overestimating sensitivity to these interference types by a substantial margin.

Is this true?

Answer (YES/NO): NO